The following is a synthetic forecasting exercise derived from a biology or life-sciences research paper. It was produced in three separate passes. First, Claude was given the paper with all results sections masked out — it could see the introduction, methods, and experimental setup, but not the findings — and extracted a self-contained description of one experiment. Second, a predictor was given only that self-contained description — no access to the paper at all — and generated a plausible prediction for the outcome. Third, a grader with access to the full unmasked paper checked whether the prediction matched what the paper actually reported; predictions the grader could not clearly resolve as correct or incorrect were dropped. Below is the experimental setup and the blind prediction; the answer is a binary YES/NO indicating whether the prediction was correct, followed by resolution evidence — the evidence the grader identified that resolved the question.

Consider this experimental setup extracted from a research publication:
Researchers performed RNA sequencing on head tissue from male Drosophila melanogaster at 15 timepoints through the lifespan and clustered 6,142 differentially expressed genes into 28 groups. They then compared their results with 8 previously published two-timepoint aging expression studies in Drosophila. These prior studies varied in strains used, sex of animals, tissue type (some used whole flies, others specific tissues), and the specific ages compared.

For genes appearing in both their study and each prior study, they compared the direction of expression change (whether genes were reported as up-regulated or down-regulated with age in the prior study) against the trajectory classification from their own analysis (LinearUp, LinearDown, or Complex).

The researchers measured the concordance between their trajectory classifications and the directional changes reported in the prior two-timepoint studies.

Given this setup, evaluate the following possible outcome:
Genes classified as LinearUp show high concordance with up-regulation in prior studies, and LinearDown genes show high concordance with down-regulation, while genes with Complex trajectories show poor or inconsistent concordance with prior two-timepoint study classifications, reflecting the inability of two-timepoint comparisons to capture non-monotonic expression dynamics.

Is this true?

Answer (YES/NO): YES